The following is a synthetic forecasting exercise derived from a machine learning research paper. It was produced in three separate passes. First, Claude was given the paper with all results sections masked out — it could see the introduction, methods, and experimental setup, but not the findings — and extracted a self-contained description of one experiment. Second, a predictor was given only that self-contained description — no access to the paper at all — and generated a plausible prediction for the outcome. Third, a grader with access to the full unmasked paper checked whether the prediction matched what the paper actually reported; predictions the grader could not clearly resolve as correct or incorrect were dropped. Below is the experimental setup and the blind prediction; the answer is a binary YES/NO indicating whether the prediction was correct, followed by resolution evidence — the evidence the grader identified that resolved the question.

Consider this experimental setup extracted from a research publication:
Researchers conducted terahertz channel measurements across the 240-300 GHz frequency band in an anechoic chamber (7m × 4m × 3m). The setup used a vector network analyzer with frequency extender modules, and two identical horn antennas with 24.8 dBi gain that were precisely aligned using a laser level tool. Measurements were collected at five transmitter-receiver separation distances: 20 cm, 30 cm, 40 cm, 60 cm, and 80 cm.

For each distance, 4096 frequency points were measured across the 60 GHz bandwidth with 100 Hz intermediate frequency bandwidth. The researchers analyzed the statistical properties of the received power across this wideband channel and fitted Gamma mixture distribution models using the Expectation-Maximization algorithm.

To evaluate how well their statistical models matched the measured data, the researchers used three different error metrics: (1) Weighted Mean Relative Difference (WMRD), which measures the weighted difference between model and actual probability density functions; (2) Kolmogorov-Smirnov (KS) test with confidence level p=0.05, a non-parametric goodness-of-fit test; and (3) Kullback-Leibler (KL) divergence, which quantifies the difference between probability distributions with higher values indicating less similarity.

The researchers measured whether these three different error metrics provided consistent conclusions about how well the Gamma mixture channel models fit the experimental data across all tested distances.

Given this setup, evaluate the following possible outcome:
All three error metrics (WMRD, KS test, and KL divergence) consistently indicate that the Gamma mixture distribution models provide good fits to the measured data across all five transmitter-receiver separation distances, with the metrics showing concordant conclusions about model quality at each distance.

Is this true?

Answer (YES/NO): YES